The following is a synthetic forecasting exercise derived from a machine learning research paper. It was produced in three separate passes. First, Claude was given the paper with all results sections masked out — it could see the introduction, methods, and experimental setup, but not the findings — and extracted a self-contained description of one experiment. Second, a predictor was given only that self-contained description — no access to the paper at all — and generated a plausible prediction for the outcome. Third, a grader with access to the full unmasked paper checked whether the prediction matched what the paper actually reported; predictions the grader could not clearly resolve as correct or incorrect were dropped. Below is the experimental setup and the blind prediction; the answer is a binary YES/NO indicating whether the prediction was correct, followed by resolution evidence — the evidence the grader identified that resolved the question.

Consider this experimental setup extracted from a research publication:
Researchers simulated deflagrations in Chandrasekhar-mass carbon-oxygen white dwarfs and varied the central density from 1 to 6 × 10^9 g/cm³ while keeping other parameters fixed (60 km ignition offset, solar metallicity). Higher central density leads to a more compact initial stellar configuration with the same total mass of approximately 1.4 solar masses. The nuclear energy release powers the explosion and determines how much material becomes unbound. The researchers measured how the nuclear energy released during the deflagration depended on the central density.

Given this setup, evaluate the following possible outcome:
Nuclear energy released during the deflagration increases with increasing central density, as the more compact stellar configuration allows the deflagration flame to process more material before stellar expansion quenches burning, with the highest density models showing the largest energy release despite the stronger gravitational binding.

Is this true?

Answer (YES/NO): NO